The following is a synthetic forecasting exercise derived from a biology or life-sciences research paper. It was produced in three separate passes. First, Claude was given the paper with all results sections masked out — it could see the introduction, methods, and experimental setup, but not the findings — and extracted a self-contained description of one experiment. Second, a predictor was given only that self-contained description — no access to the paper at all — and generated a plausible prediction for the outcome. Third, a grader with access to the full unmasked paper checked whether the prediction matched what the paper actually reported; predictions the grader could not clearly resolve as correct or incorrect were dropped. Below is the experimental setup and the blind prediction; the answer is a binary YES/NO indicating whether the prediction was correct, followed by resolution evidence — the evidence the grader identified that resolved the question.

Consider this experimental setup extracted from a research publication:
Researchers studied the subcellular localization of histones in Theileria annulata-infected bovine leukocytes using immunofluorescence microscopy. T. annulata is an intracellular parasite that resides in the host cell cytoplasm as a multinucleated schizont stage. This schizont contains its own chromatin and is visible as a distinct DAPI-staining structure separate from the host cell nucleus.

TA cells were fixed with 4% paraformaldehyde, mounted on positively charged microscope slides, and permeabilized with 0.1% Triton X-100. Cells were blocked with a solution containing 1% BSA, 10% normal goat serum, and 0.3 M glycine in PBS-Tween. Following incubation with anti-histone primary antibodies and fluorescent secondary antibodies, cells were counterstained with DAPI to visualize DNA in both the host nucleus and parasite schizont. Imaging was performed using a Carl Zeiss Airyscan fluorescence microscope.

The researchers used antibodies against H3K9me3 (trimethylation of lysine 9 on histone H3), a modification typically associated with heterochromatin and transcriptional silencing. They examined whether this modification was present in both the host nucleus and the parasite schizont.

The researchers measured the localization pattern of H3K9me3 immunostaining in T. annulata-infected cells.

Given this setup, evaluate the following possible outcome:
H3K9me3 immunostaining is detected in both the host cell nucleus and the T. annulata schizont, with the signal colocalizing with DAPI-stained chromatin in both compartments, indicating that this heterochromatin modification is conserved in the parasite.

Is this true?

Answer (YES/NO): YES